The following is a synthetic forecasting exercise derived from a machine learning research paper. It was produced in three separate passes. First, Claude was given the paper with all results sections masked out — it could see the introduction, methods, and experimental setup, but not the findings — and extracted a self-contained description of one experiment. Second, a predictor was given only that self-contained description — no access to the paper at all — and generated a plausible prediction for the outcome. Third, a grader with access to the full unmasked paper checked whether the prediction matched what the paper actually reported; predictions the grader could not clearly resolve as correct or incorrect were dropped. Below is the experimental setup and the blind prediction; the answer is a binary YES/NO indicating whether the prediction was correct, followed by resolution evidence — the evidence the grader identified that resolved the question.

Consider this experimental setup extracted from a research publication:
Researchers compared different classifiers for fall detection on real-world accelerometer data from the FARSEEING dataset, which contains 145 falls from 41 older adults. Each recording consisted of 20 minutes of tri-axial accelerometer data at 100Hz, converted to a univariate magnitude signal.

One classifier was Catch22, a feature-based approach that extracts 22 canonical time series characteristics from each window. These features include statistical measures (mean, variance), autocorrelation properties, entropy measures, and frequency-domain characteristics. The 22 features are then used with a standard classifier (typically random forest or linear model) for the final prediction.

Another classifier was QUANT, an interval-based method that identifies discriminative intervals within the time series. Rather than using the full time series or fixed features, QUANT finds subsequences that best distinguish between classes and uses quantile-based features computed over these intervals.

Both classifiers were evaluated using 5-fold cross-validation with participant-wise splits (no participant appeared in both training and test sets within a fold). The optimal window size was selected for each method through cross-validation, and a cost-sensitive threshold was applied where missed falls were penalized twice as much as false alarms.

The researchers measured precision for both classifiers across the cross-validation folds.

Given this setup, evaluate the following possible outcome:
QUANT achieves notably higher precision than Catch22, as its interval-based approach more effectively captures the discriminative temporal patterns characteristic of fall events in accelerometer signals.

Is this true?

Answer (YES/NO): YES